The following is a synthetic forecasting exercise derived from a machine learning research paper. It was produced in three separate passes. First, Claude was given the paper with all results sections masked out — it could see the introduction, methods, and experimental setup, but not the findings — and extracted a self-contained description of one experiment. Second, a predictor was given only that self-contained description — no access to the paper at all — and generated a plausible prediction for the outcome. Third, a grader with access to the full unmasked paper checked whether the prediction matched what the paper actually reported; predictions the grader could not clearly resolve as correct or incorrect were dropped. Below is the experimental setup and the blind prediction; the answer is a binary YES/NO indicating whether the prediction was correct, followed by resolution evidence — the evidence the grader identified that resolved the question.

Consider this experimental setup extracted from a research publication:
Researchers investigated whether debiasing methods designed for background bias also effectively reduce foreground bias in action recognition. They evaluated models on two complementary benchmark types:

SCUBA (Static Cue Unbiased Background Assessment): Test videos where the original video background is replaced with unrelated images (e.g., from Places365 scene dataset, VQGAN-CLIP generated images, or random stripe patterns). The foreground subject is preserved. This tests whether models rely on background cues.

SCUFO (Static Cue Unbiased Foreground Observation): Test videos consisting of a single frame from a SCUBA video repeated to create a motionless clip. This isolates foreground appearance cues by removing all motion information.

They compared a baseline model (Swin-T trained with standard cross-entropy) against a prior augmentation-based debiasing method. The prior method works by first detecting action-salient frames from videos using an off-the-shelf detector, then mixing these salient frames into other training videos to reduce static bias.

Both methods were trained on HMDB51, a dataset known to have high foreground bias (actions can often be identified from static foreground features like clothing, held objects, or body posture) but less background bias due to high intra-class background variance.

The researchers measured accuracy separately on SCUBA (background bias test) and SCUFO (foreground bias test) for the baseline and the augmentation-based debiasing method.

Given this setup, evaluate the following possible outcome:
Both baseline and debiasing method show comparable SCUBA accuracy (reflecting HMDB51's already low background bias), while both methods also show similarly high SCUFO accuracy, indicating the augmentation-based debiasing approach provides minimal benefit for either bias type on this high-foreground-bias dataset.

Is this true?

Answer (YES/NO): NO